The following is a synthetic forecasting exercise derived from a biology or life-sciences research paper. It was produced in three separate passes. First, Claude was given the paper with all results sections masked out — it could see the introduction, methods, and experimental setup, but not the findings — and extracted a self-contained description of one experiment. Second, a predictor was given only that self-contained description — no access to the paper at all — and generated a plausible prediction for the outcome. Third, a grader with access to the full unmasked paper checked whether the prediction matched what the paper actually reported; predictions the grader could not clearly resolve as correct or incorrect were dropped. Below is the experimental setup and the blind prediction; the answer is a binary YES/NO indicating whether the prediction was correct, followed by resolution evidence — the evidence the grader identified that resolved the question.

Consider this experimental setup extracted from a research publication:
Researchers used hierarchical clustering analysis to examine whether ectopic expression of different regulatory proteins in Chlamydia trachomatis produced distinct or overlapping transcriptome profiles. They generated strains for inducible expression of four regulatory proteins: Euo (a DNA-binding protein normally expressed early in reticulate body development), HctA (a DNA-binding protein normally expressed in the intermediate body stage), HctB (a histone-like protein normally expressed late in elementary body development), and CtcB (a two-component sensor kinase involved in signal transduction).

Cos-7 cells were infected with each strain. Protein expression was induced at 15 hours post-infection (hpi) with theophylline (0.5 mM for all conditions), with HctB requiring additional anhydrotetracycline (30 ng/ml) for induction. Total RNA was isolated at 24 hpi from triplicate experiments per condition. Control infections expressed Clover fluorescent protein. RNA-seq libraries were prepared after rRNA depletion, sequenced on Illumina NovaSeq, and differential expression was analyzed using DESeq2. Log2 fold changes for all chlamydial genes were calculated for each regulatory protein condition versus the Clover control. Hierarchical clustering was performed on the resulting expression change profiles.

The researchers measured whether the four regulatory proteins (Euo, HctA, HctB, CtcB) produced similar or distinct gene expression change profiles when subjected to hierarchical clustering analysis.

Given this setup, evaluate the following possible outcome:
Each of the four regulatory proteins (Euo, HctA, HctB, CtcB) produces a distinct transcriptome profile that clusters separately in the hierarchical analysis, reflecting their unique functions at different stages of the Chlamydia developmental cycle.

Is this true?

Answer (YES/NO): NO